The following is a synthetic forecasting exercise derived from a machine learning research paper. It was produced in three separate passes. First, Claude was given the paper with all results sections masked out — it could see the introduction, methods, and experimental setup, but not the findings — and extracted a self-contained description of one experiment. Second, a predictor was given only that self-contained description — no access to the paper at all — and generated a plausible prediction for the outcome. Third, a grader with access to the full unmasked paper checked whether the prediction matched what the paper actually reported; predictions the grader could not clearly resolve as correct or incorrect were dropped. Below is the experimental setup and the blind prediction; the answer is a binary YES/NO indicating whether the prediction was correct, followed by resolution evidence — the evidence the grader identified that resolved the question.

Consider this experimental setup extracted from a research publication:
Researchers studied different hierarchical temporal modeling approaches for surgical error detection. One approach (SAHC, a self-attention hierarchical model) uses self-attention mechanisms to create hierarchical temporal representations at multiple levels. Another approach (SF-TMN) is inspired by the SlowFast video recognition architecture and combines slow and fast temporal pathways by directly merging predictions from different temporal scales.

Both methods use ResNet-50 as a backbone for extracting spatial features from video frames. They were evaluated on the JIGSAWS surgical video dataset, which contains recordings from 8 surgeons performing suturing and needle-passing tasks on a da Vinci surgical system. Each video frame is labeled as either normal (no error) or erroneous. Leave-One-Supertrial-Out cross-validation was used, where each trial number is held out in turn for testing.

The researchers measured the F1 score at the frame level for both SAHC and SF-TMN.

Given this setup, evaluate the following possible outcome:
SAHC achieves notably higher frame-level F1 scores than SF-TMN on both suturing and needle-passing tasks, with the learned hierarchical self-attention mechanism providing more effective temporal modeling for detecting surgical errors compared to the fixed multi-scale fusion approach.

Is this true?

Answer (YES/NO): NO